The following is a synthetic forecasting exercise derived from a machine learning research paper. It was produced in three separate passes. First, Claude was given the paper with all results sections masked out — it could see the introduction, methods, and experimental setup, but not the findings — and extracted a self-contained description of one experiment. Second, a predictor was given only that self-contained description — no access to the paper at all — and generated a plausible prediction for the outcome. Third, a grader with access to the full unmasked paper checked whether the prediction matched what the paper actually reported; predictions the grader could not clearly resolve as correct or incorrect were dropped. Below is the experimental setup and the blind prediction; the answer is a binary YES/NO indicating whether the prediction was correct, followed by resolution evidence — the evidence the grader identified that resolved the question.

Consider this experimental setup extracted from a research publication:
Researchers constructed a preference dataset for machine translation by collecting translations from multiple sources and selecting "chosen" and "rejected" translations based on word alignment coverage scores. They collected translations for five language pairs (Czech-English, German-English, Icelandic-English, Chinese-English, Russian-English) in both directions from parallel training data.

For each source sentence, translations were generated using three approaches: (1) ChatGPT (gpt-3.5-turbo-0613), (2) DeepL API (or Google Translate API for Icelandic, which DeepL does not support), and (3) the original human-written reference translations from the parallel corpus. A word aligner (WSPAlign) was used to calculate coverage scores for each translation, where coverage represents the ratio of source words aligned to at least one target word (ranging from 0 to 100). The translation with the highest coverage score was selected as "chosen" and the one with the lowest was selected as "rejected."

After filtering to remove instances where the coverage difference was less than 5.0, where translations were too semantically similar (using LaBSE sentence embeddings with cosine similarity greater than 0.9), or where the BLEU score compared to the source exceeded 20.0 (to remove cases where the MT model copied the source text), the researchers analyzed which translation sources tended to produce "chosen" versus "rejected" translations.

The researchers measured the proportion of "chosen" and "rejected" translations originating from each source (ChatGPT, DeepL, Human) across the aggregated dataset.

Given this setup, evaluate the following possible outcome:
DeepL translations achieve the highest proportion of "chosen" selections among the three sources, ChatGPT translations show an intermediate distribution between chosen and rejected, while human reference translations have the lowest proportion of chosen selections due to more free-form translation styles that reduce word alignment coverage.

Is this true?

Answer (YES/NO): NO